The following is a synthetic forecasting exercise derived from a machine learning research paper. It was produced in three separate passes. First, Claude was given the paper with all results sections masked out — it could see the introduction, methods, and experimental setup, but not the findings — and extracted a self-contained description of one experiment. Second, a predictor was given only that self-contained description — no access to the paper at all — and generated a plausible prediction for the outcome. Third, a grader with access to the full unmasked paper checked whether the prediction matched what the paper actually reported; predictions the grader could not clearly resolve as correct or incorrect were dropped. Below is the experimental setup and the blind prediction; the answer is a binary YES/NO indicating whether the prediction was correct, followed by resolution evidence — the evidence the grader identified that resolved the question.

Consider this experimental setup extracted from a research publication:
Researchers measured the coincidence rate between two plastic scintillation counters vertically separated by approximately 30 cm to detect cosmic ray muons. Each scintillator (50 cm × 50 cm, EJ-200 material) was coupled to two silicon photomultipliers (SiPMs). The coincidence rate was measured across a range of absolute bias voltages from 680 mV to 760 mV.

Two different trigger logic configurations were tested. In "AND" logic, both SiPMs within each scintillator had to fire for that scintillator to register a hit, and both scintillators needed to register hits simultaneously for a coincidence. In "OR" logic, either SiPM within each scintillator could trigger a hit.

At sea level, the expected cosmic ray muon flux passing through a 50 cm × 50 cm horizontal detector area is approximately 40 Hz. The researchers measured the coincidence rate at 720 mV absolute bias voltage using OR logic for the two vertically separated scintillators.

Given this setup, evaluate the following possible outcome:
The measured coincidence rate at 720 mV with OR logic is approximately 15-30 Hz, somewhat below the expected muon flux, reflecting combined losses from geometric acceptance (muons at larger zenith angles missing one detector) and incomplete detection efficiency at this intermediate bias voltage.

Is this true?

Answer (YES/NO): NO